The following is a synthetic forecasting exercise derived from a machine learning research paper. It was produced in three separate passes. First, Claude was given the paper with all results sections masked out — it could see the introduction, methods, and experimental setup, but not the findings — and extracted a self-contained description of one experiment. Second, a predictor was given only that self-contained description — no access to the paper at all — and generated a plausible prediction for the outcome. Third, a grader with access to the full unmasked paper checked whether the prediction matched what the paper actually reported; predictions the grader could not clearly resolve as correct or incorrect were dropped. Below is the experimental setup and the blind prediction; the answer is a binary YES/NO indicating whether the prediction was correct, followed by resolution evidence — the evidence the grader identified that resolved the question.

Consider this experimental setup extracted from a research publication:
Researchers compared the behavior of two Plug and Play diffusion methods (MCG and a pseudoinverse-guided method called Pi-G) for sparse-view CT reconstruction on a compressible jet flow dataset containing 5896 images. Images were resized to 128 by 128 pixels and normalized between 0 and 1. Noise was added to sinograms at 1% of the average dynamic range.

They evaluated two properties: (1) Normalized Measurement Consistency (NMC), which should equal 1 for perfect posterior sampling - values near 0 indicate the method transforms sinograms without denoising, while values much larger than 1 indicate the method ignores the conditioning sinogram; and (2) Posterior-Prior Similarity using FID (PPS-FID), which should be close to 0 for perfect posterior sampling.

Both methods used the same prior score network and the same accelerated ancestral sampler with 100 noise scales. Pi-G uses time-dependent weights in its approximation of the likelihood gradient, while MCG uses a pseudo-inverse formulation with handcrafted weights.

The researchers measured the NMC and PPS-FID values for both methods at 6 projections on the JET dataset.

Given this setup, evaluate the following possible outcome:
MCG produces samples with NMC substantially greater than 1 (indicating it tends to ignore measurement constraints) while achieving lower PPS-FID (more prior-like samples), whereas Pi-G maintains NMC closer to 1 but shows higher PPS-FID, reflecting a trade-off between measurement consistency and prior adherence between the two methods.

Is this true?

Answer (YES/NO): NO